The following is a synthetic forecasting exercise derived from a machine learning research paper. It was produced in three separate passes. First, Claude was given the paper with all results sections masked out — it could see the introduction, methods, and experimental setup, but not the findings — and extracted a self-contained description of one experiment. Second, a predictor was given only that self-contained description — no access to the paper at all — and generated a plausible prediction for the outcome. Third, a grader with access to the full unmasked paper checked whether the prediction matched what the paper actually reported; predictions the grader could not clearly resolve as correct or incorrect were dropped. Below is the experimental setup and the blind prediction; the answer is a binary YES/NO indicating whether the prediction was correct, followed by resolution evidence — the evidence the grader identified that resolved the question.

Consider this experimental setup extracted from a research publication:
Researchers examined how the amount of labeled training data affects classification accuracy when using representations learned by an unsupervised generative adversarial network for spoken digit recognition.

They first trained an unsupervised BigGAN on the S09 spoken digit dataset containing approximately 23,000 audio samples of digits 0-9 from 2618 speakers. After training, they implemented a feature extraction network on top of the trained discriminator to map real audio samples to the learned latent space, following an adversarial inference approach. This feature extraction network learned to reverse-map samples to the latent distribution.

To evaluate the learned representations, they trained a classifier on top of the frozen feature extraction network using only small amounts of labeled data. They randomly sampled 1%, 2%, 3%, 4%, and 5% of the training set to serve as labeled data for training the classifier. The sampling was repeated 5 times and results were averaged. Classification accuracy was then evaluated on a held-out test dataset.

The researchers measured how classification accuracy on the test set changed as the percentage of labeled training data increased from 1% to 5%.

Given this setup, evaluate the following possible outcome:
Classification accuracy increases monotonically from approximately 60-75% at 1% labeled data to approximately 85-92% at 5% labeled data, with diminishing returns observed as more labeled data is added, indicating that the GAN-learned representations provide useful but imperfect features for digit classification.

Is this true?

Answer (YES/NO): NO